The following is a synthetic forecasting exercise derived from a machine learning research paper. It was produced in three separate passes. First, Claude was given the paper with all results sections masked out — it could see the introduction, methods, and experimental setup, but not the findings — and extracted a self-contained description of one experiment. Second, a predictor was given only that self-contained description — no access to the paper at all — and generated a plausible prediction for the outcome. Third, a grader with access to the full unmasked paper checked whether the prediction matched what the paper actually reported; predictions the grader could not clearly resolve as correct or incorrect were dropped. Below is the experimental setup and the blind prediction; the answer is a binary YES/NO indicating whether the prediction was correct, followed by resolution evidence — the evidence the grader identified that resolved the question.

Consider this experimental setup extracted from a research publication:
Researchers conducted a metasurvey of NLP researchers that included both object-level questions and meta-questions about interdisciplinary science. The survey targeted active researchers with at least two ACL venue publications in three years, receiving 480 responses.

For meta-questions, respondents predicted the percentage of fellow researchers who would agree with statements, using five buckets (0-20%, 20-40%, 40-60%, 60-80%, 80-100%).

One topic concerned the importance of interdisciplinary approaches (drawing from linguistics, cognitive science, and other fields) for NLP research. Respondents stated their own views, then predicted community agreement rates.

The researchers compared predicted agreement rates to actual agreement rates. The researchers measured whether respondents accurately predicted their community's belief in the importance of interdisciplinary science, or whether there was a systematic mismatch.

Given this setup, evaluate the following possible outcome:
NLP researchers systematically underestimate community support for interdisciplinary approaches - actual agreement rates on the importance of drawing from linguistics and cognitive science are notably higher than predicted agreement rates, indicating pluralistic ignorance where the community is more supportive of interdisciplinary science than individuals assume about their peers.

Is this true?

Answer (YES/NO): YES